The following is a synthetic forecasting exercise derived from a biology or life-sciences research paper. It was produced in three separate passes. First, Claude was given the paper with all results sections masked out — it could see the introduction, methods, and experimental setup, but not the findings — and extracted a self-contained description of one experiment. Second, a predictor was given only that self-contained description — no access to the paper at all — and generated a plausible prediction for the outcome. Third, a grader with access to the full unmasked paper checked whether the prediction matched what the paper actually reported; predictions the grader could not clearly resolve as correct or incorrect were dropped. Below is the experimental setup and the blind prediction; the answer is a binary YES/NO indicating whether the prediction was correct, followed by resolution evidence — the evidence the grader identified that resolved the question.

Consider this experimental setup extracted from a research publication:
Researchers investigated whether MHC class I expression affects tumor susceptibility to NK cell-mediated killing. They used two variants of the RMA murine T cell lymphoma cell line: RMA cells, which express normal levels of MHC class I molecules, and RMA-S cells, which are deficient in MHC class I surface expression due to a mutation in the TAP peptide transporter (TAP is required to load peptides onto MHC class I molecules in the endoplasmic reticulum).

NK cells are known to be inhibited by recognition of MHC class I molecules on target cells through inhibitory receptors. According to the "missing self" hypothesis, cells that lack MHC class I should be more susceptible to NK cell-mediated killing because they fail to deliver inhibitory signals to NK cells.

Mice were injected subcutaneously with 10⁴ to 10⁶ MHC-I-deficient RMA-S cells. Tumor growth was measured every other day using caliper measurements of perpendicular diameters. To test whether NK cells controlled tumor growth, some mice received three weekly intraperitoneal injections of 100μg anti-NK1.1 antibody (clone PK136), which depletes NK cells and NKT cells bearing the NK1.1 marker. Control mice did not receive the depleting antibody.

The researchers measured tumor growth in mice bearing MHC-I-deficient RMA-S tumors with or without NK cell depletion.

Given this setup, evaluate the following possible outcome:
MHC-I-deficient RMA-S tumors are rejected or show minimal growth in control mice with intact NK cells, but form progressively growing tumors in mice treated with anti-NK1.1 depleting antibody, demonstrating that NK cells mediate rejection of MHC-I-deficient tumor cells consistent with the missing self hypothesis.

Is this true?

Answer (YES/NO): YES